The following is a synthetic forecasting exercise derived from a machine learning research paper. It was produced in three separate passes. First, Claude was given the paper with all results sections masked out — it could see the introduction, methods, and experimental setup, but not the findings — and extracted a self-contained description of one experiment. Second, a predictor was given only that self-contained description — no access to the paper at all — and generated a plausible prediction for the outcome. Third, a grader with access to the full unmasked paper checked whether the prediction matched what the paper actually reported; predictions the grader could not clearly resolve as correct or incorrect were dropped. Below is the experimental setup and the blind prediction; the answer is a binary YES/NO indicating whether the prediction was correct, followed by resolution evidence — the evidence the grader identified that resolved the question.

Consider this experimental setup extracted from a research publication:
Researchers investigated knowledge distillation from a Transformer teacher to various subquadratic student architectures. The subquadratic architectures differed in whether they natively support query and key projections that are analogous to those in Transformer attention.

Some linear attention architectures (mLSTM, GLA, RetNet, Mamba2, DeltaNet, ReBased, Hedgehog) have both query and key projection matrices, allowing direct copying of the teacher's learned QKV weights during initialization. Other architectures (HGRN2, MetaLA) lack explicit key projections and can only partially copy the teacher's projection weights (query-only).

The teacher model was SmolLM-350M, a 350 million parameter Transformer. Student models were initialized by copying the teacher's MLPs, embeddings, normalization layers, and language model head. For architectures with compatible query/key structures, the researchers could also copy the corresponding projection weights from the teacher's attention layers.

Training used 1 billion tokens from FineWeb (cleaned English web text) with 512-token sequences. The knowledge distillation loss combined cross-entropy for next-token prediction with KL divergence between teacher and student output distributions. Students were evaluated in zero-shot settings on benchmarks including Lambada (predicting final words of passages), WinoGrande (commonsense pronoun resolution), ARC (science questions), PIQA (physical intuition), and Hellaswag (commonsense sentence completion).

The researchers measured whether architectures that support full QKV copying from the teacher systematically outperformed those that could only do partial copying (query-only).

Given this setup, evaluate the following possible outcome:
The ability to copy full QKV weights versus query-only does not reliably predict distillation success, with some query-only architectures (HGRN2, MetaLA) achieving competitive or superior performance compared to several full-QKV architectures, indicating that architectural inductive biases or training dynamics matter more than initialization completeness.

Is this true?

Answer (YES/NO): YES